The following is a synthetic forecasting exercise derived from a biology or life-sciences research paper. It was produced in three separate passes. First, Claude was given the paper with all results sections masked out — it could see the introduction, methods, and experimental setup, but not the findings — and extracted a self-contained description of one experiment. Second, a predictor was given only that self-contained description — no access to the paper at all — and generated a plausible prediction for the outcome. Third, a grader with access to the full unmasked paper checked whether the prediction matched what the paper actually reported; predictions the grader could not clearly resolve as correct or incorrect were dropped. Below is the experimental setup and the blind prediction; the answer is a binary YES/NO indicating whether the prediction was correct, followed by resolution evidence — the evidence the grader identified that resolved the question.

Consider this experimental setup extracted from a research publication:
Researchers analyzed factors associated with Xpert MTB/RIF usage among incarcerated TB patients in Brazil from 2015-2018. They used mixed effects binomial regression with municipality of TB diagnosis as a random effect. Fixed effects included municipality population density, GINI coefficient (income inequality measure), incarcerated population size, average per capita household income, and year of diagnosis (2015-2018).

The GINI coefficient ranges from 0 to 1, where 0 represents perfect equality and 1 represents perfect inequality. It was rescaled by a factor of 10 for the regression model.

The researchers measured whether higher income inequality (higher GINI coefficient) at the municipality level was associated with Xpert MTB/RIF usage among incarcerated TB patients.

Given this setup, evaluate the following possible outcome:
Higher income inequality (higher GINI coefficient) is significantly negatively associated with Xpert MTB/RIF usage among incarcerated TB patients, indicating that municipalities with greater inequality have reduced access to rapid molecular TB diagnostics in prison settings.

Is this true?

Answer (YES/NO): NO